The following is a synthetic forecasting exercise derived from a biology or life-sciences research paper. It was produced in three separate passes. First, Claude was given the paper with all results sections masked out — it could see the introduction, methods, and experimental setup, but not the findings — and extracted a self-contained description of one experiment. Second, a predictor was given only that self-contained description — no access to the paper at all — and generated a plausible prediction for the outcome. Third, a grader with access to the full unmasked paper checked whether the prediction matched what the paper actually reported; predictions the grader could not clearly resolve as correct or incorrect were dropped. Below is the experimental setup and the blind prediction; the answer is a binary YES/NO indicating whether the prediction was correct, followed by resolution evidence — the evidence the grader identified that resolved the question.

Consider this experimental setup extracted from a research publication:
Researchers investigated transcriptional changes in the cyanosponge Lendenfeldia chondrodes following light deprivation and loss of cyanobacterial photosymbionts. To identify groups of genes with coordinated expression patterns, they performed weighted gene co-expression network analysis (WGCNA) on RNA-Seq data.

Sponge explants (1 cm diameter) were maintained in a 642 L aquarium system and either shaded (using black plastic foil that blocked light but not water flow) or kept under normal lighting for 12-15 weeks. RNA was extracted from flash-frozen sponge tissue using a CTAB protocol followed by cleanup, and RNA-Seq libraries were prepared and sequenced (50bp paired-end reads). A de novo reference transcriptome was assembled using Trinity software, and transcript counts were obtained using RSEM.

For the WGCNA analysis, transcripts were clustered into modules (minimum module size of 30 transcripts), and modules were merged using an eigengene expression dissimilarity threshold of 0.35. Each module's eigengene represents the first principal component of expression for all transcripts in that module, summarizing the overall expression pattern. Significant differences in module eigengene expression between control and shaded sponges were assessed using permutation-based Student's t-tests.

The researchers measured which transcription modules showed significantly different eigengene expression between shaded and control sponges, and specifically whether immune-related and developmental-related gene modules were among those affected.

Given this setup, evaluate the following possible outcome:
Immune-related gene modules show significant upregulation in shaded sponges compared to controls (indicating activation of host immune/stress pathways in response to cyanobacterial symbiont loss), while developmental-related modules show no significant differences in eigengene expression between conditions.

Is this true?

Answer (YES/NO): NO